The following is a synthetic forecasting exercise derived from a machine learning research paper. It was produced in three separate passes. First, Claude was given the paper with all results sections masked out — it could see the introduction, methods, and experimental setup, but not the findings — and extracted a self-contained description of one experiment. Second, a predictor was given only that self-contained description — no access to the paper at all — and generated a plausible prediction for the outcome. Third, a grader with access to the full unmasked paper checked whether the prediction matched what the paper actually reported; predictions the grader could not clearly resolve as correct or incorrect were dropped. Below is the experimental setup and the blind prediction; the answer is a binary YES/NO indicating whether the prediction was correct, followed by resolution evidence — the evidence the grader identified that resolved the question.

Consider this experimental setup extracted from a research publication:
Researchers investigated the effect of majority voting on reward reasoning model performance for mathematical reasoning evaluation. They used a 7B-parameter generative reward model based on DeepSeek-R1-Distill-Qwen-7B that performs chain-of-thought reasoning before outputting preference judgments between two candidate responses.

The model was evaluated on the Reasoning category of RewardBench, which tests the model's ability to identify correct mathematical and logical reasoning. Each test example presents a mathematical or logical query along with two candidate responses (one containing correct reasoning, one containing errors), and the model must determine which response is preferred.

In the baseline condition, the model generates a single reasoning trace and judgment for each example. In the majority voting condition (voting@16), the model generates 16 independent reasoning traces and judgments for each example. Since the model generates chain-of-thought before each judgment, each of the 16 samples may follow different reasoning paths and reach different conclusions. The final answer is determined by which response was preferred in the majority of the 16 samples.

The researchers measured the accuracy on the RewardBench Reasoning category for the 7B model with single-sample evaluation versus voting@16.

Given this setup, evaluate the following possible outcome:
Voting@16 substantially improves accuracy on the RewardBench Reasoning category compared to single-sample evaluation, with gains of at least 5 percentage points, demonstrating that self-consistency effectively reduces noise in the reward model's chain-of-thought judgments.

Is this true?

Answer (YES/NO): NO